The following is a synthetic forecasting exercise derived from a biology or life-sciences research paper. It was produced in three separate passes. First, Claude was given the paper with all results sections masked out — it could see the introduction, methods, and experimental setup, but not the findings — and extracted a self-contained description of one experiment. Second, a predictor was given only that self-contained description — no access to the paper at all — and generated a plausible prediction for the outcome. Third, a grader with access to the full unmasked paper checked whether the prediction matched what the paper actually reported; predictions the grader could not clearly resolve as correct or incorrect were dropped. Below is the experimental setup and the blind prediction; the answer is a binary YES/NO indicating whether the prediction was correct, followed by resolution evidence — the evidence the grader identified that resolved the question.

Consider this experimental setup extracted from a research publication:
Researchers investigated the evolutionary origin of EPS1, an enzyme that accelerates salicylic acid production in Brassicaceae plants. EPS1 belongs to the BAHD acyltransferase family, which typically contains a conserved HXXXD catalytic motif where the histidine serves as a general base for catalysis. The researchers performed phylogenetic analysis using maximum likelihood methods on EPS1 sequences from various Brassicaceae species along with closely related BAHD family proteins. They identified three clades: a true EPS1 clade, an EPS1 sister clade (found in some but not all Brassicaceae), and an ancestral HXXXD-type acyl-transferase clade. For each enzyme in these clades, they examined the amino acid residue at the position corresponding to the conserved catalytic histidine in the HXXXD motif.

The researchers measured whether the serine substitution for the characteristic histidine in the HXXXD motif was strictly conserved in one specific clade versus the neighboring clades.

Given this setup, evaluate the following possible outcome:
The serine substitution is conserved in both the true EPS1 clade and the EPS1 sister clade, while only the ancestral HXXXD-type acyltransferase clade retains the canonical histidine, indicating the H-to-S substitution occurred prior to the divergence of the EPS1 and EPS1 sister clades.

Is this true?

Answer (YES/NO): NO